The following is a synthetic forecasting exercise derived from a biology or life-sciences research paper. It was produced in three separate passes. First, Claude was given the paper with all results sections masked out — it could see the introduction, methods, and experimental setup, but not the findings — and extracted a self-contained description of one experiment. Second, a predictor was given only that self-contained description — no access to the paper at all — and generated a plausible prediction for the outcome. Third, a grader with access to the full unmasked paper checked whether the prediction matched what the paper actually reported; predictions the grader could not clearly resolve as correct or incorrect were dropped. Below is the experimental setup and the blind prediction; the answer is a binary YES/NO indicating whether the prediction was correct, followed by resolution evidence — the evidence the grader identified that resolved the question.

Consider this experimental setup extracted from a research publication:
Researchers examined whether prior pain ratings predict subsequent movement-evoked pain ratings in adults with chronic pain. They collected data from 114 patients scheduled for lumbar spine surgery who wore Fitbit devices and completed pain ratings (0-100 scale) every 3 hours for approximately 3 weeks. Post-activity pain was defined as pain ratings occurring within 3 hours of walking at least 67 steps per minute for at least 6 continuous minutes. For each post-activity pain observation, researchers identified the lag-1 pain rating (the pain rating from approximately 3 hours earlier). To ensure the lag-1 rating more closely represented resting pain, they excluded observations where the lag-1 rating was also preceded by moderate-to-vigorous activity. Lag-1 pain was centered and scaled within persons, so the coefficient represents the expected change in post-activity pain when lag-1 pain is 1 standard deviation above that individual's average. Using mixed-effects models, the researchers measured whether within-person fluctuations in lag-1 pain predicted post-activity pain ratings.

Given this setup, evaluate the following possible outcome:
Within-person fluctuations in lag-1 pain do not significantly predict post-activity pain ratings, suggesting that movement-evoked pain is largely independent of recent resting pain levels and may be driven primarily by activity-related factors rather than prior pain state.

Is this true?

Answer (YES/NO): NO